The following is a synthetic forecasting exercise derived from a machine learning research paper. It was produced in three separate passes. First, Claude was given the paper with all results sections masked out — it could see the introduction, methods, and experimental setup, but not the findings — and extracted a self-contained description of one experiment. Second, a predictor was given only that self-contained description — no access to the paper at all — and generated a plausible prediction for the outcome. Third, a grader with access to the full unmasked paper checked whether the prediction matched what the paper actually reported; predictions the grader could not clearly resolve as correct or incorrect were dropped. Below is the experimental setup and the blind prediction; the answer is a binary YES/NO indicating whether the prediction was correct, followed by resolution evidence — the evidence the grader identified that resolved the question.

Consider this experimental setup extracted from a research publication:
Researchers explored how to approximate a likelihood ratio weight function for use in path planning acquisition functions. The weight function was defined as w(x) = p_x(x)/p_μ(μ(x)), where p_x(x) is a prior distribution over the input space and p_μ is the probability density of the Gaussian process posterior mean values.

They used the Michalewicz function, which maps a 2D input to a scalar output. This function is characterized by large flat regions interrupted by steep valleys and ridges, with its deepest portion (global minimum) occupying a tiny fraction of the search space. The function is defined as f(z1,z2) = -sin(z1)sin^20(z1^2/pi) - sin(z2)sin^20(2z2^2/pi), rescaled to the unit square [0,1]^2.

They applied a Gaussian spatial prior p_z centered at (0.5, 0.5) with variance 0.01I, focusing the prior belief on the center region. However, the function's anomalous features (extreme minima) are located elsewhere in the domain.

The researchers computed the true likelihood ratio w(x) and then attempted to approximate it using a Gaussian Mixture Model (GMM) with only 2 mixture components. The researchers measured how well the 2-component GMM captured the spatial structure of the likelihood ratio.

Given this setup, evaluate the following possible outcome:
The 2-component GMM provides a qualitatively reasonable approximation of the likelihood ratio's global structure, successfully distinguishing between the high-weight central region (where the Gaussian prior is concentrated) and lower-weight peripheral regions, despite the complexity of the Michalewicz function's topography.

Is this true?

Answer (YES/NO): NO